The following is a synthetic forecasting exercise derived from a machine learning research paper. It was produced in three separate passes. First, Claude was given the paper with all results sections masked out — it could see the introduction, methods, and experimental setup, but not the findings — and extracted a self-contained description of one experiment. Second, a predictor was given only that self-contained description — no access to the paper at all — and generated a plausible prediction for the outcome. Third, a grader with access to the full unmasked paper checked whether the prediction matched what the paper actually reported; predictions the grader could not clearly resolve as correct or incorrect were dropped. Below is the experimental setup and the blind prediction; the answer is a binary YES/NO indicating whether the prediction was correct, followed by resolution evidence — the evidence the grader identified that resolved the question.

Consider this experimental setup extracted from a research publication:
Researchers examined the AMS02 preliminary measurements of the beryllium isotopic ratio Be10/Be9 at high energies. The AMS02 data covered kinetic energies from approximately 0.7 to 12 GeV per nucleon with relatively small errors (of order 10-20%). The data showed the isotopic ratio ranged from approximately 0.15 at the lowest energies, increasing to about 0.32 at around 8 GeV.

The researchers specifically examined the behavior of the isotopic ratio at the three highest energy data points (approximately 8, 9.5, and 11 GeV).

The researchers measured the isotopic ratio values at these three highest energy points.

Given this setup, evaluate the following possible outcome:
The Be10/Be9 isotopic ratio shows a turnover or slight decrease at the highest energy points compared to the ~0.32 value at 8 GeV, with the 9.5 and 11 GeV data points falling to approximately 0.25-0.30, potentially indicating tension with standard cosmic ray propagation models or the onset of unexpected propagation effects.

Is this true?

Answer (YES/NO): YES